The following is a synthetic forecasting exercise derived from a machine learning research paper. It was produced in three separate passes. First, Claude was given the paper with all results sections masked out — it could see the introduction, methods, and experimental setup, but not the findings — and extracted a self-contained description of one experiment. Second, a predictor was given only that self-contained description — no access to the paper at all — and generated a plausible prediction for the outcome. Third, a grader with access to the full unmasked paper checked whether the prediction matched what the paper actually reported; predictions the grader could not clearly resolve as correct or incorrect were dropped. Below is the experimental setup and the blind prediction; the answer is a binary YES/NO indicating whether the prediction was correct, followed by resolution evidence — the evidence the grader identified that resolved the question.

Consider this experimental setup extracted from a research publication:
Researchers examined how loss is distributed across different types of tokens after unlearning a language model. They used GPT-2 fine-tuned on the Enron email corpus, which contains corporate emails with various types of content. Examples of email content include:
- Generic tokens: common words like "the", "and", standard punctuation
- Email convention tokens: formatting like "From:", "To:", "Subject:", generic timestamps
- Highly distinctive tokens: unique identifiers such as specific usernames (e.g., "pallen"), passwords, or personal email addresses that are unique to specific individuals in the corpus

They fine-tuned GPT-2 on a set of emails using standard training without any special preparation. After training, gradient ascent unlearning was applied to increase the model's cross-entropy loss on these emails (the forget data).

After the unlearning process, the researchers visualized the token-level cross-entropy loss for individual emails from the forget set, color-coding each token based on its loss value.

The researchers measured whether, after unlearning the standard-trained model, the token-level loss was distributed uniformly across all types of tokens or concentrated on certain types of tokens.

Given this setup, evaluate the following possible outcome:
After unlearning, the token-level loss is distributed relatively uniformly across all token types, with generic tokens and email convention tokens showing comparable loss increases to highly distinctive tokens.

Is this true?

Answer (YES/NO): YES